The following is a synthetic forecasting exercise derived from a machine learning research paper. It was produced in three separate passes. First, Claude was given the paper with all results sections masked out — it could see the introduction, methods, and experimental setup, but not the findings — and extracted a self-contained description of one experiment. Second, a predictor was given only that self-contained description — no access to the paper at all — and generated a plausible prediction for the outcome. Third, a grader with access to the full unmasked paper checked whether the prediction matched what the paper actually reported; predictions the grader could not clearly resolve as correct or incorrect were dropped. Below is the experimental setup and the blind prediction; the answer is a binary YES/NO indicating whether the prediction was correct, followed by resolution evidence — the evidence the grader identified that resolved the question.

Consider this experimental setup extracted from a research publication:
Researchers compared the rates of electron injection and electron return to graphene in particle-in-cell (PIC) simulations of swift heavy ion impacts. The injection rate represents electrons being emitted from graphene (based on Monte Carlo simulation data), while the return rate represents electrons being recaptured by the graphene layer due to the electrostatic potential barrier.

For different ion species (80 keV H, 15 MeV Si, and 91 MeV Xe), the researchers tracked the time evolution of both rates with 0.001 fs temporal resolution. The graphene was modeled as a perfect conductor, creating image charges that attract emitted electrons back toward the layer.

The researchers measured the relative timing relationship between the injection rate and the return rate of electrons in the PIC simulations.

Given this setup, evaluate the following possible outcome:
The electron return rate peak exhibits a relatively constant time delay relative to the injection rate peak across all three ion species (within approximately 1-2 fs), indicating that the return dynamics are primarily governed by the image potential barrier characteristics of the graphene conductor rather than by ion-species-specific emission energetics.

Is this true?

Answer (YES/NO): NO